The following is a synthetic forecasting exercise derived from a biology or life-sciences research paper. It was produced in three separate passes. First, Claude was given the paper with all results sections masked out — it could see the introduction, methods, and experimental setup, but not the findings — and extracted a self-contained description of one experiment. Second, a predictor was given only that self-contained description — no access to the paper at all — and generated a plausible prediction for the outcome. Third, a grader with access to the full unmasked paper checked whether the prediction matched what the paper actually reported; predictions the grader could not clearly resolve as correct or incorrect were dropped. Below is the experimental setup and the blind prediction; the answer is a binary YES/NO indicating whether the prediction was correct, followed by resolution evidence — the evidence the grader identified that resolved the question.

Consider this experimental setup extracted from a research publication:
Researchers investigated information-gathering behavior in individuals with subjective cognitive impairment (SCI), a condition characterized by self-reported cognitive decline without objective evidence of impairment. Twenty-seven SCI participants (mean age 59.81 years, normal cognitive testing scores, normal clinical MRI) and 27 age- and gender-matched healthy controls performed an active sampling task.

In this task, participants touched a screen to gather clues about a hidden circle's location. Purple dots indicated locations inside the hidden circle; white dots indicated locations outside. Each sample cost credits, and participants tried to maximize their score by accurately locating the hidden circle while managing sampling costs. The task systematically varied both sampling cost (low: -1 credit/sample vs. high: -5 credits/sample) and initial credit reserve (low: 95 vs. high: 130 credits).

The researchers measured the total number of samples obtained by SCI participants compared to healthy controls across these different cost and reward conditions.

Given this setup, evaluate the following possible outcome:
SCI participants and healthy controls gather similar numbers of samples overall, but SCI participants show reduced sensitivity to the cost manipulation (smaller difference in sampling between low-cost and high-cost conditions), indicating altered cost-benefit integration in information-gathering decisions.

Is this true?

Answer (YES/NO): NO